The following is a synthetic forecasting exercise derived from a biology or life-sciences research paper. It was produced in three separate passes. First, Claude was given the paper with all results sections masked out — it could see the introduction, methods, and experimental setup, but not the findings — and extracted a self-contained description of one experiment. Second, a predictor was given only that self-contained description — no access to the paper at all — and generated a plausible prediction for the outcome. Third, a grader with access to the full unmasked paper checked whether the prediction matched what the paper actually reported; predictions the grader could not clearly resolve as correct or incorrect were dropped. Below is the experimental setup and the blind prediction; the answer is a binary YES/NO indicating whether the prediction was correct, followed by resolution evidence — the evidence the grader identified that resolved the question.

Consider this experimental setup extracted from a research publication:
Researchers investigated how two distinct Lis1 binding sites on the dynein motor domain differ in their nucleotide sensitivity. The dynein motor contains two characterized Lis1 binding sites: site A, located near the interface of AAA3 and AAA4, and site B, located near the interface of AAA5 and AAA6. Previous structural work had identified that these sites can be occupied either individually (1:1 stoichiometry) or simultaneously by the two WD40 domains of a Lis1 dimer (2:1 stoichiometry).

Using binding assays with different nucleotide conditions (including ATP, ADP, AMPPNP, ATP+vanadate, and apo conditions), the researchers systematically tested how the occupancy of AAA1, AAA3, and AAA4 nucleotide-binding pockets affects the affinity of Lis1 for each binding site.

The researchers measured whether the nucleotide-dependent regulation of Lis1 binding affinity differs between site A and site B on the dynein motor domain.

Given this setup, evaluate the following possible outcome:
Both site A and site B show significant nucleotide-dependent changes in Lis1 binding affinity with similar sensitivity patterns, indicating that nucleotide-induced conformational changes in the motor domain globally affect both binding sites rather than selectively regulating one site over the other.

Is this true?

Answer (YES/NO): NO